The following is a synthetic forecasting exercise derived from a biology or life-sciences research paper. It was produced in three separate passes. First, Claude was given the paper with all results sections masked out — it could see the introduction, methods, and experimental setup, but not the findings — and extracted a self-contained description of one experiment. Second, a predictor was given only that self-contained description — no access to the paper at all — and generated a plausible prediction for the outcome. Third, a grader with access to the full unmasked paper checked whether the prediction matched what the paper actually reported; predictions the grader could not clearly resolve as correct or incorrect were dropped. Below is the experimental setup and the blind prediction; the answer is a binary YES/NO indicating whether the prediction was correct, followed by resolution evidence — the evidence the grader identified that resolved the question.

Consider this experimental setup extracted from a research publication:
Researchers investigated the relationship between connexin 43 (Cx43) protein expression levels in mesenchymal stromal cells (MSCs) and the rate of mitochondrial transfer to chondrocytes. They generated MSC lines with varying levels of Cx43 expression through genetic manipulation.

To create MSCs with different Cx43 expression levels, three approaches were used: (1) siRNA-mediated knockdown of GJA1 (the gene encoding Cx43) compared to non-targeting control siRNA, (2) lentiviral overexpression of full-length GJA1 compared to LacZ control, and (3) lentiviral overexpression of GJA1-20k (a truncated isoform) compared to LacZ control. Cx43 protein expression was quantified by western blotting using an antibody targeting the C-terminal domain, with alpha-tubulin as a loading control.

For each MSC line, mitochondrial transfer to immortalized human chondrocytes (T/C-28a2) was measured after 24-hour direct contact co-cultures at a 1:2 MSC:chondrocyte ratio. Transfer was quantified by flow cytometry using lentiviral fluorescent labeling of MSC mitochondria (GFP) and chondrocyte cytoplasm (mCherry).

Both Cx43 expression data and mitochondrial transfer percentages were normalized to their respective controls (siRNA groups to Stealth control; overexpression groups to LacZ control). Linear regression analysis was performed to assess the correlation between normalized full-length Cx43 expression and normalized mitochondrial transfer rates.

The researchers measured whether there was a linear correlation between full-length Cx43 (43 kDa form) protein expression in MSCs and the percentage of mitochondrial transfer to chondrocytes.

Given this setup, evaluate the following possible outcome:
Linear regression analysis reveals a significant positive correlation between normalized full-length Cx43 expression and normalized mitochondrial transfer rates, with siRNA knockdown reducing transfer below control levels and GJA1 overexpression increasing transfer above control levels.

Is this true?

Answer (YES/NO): NO